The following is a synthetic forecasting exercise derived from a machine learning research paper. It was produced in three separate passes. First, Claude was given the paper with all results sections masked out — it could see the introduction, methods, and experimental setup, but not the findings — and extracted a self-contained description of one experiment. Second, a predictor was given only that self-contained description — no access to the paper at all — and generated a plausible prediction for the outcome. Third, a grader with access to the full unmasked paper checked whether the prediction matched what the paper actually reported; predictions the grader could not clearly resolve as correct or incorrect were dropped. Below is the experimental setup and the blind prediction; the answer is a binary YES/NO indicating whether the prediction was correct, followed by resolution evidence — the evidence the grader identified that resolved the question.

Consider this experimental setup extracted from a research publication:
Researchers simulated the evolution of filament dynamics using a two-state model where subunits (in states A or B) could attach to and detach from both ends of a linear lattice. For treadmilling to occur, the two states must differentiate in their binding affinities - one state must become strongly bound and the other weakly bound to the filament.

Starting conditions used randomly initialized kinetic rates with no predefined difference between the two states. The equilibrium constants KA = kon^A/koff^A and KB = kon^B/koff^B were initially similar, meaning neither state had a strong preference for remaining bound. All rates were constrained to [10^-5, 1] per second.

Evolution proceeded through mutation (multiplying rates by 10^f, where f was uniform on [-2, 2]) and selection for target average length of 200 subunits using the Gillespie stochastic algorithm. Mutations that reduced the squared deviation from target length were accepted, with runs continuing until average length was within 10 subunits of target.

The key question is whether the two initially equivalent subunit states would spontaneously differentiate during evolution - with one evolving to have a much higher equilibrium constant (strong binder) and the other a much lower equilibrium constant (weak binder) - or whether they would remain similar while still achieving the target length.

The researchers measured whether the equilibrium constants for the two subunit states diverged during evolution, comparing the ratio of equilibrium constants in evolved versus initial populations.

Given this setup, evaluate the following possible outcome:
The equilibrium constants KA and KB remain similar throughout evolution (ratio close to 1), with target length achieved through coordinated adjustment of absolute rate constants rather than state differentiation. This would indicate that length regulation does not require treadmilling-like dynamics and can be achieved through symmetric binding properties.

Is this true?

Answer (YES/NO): NO